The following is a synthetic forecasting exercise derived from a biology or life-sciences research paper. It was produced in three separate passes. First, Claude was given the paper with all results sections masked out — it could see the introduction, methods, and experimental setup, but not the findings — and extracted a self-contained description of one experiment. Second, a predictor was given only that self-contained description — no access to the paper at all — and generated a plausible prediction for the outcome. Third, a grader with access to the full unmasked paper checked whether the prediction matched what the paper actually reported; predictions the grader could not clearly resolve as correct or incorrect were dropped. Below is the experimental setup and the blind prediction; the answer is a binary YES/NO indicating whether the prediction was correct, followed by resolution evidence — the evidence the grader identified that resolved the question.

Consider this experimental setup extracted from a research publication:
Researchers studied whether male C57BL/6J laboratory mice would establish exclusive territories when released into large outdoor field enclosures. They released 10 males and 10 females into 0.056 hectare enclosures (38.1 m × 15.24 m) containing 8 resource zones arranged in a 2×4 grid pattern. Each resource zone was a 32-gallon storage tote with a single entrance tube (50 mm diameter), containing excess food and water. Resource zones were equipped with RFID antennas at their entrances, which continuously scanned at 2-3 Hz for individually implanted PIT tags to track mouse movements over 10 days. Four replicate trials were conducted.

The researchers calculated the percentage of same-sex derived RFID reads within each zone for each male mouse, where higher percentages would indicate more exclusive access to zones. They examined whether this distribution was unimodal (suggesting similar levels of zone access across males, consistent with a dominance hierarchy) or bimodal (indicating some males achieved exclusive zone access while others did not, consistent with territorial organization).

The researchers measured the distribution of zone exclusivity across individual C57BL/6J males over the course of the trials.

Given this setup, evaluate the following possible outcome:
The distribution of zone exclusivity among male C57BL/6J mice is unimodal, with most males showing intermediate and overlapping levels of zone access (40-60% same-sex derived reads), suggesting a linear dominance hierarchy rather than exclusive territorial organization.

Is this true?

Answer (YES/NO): NO